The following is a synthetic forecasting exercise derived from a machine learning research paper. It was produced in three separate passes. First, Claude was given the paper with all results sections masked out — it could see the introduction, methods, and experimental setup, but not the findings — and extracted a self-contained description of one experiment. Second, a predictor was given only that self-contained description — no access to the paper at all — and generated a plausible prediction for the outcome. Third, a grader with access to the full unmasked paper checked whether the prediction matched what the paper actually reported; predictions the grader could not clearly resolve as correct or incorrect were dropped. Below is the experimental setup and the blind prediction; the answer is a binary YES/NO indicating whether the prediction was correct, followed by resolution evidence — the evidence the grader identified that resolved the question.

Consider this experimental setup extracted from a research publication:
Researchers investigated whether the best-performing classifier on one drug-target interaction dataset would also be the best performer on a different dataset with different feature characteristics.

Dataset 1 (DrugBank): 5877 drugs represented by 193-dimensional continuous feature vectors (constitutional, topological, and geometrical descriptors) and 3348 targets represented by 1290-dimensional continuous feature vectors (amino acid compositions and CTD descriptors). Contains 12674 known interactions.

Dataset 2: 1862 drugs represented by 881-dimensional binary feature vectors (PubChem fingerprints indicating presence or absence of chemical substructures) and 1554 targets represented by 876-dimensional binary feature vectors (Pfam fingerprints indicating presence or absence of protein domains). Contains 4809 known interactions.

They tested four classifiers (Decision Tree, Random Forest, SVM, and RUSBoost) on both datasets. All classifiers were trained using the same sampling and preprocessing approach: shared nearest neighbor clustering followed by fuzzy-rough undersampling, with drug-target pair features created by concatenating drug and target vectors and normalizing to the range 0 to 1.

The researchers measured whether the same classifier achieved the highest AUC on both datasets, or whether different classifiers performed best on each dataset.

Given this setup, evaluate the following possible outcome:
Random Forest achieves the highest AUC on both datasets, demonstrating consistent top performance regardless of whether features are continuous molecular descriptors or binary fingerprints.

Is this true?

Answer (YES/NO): NO